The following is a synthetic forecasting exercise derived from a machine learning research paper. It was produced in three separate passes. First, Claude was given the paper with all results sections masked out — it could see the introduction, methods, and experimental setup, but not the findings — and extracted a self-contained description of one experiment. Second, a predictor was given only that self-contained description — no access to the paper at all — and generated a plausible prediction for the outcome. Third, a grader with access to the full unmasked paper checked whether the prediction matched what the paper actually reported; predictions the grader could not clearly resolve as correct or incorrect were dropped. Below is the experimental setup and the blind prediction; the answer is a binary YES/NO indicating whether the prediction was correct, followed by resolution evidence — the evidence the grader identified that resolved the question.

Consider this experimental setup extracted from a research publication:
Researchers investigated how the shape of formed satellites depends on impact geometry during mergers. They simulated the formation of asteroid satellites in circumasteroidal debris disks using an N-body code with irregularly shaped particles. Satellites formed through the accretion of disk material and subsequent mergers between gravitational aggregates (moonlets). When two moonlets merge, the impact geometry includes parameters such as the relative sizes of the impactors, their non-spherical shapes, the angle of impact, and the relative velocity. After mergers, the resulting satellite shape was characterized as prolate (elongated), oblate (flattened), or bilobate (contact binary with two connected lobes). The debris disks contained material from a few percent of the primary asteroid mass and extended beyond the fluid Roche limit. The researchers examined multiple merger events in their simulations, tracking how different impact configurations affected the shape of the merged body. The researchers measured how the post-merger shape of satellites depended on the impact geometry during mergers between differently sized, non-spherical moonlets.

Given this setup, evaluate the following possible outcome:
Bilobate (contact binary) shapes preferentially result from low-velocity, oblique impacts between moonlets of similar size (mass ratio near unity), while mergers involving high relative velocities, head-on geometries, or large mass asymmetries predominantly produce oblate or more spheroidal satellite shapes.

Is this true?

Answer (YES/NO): NO